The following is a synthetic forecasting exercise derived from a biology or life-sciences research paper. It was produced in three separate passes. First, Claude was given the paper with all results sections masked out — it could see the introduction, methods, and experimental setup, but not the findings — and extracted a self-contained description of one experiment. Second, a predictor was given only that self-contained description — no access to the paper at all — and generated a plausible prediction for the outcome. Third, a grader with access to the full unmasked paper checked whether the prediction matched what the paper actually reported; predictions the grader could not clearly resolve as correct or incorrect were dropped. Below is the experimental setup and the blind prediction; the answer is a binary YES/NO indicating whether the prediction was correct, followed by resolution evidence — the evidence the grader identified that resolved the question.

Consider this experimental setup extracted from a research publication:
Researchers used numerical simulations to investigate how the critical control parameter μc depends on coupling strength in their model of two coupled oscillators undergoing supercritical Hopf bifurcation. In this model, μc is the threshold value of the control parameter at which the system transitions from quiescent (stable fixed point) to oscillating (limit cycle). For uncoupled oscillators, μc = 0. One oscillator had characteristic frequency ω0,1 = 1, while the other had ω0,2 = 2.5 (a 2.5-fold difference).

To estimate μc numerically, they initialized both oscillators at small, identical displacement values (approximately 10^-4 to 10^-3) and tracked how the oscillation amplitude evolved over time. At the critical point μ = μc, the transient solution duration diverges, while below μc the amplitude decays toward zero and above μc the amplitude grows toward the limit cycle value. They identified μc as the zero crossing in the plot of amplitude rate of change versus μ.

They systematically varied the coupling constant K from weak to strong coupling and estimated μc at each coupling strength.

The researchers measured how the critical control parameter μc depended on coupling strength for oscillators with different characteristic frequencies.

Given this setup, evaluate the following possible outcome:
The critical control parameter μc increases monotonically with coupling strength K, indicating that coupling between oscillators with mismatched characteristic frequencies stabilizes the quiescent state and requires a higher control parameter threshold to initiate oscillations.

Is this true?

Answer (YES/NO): NO